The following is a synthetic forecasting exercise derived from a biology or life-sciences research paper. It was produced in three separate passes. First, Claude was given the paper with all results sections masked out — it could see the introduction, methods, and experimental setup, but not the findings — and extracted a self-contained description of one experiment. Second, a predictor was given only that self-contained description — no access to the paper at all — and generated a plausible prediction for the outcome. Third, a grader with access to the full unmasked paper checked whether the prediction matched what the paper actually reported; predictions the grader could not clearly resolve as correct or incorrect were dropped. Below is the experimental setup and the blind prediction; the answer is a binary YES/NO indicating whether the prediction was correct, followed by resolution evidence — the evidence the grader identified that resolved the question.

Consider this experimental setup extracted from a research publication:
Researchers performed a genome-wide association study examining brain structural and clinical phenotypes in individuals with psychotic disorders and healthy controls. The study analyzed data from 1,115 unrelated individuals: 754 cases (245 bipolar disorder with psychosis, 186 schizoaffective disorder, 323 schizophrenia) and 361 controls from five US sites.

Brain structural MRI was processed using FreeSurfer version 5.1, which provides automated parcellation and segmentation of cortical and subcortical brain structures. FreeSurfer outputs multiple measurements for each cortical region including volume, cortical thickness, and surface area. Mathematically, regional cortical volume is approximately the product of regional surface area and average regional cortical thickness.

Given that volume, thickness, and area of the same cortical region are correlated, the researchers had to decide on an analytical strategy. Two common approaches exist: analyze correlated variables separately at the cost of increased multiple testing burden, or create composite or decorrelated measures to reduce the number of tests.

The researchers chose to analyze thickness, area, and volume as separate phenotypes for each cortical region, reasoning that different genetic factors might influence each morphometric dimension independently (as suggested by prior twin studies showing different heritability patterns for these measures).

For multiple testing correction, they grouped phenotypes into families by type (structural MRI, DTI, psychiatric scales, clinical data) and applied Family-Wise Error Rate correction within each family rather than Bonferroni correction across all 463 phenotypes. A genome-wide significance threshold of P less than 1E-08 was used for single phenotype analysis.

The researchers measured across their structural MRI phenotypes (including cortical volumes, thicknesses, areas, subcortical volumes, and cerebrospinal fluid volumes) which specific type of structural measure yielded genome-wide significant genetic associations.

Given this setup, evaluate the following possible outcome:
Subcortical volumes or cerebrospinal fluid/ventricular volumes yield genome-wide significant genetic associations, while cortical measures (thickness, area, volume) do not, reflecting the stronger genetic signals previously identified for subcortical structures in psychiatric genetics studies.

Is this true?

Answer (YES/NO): YES